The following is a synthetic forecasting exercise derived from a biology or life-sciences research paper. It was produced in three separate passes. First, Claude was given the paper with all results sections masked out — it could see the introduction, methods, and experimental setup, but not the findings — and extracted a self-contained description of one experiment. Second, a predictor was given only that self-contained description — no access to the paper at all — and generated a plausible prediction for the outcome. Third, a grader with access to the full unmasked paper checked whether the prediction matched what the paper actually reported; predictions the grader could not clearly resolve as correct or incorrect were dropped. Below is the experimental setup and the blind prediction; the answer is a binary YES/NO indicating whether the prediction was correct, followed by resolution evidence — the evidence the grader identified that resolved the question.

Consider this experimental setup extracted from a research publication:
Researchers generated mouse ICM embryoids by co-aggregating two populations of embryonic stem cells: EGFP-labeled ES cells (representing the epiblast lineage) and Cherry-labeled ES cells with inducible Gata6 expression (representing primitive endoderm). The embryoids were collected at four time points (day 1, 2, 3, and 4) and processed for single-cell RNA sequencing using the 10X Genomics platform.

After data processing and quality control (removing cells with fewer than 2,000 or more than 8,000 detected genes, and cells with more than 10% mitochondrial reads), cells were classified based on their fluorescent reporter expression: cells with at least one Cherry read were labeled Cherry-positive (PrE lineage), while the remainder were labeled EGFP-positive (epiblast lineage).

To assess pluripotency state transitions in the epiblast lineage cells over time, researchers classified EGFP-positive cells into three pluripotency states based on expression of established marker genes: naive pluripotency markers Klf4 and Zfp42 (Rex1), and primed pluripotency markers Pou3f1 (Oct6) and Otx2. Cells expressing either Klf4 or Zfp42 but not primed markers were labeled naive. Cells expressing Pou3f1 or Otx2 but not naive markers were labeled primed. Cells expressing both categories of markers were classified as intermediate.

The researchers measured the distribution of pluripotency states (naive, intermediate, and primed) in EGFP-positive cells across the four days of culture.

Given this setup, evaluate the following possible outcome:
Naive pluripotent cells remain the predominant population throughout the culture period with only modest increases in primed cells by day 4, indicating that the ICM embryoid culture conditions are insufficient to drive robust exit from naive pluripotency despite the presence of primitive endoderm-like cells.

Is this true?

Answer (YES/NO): NO